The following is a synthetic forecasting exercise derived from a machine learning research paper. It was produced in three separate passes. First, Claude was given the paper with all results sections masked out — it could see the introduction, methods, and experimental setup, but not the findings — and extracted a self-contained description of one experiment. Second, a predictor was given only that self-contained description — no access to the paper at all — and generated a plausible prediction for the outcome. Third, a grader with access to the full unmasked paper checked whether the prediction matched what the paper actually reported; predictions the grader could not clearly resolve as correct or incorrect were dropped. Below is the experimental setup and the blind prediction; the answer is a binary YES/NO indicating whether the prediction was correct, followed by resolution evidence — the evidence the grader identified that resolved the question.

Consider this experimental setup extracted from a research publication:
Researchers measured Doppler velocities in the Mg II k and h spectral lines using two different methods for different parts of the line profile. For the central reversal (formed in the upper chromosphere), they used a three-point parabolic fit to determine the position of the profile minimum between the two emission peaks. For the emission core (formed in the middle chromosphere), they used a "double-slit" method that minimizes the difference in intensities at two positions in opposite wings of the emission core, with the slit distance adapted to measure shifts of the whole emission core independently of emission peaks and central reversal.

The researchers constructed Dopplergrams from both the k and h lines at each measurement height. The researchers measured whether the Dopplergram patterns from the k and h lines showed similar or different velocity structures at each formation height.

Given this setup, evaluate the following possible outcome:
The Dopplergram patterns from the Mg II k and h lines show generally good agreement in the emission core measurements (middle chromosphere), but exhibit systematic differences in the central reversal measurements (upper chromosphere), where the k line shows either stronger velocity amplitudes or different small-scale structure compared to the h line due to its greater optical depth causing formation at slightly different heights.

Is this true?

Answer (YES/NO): NO